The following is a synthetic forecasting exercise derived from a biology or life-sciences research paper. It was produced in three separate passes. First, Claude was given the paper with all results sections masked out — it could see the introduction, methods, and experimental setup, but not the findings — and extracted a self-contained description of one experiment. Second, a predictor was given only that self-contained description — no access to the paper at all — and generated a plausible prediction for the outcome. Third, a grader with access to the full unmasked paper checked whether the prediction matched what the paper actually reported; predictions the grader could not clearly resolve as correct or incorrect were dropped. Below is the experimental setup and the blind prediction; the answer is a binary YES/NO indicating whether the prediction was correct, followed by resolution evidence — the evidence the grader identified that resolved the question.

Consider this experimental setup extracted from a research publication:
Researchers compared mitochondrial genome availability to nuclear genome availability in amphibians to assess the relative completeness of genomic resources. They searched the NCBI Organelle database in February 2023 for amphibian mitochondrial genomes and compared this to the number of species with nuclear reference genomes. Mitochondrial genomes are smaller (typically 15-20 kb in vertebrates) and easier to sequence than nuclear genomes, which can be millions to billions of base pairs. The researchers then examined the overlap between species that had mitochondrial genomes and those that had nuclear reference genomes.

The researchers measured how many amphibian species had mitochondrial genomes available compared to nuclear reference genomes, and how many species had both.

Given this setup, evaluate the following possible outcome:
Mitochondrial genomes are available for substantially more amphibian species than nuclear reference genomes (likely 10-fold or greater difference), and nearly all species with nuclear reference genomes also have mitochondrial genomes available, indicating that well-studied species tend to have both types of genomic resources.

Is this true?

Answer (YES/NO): NO